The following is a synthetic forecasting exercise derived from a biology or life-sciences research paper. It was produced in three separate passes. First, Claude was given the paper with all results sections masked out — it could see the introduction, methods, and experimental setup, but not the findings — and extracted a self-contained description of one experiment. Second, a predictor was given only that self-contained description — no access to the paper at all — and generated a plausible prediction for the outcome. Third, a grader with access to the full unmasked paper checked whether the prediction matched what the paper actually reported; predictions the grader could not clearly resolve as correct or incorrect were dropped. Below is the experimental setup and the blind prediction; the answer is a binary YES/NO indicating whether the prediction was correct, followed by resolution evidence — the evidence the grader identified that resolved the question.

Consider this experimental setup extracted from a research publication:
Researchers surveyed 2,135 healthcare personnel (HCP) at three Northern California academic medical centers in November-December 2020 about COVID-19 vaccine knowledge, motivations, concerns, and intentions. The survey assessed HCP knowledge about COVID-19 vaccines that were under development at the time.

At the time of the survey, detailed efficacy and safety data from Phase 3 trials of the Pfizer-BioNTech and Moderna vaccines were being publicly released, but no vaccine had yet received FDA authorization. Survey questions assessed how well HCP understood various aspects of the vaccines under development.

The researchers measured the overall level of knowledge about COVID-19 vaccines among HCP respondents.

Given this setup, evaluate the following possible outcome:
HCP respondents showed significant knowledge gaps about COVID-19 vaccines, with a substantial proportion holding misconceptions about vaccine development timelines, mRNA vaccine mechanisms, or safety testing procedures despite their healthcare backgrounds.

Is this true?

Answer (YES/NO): NO